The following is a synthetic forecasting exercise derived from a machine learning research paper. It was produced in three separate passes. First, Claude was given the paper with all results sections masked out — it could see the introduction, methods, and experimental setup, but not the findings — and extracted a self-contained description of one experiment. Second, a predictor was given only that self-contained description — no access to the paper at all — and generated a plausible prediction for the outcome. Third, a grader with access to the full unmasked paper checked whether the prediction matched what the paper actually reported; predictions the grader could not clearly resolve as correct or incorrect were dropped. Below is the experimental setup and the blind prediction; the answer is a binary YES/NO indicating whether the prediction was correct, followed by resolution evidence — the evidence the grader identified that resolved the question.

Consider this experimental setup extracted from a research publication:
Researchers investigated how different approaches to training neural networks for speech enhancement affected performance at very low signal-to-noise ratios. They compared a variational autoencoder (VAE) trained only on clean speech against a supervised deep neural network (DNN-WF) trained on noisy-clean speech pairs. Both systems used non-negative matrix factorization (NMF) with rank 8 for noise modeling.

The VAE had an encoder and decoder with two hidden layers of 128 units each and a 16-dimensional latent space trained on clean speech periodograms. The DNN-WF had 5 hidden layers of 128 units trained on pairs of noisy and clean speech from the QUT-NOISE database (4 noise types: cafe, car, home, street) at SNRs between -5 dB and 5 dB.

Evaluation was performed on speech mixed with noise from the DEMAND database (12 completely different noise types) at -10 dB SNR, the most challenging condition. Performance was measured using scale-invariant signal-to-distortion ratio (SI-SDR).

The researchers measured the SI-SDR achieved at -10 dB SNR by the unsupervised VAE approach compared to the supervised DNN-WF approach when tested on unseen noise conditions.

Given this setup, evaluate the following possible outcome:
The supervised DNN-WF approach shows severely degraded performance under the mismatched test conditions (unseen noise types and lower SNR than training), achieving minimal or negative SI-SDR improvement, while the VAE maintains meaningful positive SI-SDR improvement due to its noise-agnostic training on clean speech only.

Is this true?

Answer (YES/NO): NO